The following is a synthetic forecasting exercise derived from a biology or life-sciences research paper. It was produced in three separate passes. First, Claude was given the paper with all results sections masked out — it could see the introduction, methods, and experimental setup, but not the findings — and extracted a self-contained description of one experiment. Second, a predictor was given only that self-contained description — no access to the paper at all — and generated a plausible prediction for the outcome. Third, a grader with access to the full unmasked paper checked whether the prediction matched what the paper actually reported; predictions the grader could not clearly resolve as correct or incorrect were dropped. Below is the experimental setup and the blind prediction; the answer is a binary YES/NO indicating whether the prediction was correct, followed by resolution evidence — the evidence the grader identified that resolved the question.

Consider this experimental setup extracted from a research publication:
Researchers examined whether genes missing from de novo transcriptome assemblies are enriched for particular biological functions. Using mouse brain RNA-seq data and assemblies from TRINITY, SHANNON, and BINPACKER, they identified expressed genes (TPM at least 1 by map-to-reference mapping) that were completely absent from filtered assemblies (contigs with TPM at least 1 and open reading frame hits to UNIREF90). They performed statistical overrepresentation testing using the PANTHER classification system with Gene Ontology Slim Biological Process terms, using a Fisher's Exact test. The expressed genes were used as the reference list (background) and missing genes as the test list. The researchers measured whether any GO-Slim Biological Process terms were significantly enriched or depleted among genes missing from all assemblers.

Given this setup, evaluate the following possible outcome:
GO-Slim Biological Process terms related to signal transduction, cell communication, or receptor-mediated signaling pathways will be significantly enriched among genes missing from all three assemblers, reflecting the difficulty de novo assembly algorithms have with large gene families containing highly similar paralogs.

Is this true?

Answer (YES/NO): NO